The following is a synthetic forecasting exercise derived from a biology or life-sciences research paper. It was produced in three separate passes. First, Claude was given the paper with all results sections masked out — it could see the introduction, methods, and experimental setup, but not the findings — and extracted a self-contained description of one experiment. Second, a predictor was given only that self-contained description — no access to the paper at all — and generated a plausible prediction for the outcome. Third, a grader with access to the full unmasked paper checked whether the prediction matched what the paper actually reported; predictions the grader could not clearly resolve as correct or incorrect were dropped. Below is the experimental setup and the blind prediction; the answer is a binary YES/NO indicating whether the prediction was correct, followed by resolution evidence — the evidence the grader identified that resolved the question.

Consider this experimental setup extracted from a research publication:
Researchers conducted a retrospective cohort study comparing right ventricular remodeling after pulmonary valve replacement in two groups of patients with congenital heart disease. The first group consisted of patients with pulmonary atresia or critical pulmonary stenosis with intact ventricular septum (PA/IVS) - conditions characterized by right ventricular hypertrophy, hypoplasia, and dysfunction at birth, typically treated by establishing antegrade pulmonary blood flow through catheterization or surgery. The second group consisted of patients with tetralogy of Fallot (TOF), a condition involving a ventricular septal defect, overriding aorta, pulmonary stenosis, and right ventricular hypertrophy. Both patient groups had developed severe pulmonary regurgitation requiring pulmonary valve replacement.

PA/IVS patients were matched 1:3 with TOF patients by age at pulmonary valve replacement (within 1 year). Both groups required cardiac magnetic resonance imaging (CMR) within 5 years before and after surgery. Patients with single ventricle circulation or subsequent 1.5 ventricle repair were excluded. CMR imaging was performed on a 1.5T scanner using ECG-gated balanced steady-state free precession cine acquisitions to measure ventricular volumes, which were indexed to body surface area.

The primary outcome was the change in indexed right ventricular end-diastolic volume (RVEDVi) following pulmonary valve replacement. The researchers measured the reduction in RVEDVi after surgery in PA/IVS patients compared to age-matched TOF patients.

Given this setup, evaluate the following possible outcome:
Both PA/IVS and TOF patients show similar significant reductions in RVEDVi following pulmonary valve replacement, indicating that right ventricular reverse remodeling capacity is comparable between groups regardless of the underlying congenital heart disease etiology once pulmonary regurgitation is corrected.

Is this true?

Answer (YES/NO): YES